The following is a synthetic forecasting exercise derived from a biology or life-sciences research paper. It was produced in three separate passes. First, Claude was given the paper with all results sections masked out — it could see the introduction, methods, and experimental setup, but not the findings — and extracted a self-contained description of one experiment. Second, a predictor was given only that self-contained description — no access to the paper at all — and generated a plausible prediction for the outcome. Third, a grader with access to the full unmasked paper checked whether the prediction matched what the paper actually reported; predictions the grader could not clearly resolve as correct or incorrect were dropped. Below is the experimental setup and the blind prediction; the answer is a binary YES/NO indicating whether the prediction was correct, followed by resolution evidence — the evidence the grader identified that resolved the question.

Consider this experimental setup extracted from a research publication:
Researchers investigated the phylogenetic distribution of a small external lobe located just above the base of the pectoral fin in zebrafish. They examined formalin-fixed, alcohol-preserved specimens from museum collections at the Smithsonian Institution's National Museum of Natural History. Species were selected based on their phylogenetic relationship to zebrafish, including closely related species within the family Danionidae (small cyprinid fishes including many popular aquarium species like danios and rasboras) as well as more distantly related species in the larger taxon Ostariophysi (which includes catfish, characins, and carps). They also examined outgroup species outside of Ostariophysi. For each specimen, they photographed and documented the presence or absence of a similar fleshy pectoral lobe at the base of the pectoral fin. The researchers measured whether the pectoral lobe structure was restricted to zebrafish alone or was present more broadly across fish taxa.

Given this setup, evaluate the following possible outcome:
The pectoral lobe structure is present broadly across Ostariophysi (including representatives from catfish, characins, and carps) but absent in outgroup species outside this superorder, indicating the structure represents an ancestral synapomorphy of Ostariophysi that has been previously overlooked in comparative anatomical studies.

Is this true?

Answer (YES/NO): NO